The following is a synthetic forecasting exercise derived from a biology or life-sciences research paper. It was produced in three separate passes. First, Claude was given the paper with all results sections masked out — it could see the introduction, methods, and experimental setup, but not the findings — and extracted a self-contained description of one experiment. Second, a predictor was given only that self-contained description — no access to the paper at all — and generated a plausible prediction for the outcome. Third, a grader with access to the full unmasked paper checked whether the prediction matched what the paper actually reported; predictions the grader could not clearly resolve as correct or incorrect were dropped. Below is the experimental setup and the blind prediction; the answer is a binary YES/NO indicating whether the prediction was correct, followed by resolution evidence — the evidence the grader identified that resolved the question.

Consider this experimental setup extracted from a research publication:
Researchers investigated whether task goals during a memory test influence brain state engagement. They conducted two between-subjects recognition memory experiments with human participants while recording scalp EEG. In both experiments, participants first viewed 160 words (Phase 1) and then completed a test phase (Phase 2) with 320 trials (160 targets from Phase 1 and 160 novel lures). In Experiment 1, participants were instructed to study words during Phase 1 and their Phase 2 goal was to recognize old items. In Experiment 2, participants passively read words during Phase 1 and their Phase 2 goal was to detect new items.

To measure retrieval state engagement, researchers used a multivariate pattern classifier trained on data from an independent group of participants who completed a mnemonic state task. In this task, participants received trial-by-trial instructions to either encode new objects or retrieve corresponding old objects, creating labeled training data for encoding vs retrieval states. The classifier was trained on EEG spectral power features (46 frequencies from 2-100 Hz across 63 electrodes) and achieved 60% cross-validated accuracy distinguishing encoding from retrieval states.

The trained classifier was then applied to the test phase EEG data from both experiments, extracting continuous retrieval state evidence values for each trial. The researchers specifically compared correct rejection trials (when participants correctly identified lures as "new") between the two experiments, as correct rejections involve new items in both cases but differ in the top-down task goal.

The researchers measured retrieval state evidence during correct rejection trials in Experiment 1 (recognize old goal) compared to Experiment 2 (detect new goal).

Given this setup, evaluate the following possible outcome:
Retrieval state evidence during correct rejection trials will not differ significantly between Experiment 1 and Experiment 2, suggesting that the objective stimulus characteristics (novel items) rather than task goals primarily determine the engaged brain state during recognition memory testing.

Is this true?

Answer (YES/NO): NO